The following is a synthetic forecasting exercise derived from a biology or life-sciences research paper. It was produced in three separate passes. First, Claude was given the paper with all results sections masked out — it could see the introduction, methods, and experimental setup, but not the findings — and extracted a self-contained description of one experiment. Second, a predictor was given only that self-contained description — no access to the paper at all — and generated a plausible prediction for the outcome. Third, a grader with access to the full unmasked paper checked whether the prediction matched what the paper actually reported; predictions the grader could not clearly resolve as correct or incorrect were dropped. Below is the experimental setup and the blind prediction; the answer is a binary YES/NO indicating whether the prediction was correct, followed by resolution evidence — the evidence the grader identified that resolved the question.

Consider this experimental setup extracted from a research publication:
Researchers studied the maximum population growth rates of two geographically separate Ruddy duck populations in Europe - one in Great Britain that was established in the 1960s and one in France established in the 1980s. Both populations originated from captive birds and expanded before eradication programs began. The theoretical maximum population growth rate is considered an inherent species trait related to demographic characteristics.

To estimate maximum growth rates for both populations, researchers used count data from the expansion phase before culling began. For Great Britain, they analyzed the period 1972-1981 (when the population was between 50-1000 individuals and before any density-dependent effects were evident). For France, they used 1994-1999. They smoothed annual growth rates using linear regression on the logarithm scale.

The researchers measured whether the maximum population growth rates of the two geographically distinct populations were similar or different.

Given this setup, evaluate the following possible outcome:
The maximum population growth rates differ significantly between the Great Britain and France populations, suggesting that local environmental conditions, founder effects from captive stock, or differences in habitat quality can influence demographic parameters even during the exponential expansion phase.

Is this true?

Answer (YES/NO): NO